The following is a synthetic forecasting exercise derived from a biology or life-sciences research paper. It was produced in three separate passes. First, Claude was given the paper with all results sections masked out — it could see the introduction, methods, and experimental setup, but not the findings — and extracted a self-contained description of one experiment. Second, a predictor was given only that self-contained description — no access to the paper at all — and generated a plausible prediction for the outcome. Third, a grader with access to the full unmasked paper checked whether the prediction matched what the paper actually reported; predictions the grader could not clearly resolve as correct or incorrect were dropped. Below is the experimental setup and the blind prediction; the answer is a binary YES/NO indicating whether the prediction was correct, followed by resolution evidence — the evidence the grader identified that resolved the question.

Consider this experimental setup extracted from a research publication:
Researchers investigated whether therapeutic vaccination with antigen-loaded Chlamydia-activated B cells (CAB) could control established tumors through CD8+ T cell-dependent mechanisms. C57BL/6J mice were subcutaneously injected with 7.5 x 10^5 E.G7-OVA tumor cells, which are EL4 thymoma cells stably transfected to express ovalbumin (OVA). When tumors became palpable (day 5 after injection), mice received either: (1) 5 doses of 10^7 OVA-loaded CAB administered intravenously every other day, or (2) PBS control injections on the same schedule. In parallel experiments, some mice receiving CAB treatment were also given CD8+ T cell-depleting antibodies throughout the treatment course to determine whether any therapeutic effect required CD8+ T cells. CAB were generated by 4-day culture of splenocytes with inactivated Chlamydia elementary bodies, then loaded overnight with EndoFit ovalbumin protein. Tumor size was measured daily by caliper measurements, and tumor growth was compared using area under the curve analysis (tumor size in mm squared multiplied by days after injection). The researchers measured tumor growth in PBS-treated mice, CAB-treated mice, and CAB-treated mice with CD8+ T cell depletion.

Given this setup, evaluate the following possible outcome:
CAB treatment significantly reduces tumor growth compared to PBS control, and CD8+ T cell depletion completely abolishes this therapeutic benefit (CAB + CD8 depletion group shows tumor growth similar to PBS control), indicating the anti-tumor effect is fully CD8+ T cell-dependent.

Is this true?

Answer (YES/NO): YES